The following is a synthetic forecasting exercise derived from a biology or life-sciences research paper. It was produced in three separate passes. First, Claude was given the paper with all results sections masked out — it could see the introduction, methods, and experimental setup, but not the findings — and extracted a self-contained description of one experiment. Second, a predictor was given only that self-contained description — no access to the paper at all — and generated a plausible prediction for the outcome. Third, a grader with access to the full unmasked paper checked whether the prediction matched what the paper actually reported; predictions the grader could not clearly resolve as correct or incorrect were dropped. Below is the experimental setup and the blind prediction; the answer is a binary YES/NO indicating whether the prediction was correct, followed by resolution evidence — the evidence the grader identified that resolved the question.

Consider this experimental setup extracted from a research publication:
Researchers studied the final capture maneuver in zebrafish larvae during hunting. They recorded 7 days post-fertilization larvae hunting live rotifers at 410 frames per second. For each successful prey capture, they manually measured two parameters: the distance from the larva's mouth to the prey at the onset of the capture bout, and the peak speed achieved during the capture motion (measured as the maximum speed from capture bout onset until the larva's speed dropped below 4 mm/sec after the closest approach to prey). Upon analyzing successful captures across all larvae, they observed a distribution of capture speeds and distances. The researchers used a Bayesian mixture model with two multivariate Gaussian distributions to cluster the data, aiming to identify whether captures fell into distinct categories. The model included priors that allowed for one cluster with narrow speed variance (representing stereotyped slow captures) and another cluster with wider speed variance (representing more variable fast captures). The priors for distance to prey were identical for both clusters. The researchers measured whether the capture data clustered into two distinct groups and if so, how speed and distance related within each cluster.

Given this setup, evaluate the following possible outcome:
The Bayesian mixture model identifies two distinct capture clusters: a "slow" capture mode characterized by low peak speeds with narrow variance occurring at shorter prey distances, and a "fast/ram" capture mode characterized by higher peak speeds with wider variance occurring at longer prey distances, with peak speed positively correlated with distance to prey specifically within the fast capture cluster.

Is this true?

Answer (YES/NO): YES